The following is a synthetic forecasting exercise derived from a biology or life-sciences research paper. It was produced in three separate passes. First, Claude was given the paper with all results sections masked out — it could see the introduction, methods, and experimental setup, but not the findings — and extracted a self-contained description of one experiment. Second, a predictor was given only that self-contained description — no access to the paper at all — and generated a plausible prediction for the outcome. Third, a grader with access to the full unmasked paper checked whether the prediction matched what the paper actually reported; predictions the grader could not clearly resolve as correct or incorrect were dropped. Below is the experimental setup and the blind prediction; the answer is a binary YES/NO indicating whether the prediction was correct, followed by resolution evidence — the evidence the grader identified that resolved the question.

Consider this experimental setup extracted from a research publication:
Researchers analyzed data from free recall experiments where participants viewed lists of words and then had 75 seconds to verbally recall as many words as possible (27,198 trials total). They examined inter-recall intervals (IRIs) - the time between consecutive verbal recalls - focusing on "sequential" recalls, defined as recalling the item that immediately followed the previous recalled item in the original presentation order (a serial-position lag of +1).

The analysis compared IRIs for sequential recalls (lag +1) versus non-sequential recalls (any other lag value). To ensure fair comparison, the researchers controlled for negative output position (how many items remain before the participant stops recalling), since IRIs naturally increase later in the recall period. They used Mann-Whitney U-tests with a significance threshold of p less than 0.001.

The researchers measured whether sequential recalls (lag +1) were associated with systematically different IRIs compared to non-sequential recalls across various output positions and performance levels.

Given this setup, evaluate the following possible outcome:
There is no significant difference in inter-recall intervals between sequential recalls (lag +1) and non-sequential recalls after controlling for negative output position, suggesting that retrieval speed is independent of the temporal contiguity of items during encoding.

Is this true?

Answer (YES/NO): NO